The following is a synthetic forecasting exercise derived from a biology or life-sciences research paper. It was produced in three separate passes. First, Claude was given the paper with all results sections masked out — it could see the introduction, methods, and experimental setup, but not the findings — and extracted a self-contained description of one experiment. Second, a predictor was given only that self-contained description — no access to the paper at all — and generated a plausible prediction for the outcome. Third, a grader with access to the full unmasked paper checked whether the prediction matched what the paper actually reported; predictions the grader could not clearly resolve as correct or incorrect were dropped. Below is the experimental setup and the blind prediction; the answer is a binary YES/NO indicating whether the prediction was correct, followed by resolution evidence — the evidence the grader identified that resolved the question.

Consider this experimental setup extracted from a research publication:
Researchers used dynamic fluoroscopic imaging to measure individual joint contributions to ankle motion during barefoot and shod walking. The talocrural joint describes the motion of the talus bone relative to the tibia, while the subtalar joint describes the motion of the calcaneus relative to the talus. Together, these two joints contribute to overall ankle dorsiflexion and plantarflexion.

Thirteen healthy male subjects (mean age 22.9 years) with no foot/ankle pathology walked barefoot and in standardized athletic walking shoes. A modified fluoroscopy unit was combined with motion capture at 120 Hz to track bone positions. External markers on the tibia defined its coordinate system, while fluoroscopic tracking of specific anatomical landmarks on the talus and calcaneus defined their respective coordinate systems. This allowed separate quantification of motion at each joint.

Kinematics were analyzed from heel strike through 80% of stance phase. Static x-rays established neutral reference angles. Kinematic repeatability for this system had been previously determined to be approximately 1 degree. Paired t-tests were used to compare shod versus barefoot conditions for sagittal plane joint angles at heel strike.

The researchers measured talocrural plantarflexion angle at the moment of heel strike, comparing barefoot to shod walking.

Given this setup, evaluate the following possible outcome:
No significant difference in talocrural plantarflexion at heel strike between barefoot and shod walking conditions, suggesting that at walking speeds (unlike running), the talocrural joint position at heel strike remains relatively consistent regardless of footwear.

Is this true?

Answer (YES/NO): NO